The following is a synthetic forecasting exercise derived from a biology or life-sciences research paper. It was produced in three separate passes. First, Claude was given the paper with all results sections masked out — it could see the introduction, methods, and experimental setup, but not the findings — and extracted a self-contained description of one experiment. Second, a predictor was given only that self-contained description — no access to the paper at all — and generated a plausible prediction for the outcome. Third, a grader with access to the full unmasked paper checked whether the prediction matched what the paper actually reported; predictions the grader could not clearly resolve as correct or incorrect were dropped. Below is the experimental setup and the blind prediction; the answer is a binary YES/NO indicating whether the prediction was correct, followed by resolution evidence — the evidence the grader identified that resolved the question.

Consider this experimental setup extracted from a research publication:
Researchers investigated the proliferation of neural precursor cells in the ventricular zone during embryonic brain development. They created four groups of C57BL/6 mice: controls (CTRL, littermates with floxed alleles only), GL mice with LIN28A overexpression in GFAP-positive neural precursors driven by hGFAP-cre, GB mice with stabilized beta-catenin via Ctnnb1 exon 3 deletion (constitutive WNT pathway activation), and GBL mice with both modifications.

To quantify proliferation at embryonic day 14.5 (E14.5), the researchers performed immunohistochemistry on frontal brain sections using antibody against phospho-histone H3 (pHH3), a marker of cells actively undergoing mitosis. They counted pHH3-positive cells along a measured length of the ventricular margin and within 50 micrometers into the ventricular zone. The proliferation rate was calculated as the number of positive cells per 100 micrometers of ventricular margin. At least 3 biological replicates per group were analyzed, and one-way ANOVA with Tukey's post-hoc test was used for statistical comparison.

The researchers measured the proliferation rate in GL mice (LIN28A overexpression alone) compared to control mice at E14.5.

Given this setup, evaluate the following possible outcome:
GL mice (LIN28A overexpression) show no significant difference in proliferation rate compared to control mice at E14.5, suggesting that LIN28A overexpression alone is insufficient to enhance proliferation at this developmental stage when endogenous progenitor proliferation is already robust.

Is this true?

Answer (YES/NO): NO